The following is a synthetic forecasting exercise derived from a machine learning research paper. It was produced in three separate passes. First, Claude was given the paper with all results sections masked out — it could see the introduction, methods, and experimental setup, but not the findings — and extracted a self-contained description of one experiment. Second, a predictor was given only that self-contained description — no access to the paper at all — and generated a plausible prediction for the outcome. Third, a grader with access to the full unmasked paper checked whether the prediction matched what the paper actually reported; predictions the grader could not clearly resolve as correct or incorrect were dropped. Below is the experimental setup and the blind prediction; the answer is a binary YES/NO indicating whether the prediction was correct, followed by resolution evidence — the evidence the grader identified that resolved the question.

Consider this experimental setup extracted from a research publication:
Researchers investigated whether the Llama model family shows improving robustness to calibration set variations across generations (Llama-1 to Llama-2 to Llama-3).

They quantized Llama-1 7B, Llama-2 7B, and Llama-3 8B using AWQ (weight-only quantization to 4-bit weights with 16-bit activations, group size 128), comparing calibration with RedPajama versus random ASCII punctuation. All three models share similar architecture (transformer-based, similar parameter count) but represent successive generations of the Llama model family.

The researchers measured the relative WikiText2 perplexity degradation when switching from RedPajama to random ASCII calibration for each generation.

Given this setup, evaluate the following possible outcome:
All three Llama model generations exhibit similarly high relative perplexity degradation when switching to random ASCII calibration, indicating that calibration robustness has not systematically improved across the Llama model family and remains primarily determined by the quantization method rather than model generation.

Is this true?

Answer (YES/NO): NO